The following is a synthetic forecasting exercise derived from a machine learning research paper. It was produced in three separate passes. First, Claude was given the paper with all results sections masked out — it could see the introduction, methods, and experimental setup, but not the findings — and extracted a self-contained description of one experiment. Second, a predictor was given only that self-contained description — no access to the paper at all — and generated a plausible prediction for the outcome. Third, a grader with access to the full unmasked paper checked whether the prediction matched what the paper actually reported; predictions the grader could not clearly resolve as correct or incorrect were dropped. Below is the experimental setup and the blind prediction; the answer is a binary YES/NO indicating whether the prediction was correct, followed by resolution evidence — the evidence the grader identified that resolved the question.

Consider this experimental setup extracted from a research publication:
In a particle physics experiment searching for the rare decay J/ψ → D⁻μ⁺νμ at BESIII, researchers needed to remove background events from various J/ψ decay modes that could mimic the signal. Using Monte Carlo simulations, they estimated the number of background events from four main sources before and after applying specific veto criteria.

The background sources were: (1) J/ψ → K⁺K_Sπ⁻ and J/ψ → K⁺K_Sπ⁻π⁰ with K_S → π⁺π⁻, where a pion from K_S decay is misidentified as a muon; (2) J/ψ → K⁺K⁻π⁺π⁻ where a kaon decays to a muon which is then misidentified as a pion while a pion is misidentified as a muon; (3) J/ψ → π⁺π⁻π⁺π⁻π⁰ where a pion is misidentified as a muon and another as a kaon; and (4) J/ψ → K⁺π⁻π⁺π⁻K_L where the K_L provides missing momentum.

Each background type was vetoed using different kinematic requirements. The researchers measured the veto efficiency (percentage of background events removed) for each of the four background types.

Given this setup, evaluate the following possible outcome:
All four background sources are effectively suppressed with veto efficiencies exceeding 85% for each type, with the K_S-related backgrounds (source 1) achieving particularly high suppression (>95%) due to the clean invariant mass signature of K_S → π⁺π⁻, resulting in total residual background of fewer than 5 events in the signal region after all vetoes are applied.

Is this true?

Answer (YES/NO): NO